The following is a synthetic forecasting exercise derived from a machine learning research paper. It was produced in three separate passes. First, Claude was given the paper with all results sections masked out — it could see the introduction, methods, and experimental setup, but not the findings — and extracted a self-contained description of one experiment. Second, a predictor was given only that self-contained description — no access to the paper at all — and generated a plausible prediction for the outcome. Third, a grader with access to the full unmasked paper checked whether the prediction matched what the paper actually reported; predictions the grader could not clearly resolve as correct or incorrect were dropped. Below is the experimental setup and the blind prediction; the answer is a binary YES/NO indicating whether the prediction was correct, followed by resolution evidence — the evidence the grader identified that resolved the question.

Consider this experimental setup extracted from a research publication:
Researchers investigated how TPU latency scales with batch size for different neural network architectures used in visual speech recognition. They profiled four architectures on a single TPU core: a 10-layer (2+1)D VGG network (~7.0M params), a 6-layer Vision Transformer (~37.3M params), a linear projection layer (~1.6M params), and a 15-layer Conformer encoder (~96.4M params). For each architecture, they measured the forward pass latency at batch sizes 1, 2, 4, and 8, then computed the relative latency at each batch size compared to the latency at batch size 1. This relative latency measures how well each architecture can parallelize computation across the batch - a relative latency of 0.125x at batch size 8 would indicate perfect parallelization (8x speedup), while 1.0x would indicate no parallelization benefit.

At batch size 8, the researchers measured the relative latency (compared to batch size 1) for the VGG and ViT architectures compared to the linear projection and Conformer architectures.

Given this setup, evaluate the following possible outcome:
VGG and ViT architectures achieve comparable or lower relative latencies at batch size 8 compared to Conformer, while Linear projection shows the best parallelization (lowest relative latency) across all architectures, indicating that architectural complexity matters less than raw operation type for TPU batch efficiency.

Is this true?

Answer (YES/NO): NO